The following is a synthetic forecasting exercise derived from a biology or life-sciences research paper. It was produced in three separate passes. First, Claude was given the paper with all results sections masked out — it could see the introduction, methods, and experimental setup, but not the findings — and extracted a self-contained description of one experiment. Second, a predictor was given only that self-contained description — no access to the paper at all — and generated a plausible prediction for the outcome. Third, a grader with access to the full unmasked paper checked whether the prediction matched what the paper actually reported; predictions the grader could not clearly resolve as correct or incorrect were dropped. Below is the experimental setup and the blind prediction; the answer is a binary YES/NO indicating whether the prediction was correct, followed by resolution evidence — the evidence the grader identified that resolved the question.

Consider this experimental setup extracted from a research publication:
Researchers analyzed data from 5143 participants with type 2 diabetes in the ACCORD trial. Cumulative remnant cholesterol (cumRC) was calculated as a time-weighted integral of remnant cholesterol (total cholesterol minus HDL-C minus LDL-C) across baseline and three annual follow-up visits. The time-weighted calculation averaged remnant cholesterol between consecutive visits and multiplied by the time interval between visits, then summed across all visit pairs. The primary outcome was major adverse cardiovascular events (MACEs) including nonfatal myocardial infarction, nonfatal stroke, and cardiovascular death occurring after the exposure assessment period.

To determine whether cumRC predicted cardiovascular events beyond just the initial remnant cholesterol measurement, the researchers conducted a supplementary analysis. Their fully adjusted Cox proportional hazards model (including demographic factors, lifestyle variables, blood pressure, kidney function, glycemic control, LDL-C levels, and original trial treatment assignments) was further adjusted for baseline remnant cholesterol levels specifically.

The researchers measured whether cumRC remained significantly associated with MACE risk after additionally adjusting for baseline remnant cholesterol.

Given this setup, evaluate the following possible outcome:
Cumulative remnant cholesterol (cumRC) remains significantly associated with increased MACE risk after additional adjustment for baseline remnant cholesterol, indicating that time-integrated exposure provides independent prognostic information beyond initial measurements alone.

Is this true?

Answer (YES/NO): YES